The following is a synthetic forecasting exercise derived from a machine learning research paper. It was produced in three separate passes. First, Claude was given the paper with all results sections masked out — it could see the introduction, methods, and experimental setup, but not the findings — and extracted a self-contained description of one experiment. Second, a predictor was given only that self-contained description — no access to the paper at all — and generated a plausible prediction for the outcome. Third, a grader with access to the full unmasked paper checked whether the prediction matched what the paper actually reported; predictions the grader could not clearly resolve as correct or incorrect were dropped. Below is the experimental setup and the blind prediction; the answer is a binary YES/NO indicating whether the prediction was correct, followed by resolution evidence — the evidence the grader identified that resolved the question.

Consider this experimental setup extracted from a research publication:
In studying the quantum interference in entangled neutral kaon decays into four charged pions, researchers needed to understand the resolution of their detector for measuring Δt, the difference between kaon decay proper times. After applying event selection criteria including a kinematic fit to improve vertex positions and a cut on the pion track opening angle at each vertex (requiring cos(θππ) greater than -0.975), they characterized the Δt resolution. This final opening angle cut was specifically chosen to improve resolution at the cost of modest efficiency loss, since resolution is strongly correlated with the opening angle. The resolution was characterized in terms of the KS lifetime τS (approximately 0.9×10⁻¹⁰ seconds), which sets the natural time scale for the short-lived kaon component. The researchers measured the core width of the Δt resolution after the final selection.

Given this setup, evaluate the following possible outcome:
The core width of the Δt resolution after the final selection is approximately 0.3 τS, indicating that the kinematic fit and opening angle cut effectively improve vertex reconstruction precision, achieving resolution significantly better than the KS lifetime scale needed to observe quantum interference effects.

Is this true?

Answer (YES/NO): NO